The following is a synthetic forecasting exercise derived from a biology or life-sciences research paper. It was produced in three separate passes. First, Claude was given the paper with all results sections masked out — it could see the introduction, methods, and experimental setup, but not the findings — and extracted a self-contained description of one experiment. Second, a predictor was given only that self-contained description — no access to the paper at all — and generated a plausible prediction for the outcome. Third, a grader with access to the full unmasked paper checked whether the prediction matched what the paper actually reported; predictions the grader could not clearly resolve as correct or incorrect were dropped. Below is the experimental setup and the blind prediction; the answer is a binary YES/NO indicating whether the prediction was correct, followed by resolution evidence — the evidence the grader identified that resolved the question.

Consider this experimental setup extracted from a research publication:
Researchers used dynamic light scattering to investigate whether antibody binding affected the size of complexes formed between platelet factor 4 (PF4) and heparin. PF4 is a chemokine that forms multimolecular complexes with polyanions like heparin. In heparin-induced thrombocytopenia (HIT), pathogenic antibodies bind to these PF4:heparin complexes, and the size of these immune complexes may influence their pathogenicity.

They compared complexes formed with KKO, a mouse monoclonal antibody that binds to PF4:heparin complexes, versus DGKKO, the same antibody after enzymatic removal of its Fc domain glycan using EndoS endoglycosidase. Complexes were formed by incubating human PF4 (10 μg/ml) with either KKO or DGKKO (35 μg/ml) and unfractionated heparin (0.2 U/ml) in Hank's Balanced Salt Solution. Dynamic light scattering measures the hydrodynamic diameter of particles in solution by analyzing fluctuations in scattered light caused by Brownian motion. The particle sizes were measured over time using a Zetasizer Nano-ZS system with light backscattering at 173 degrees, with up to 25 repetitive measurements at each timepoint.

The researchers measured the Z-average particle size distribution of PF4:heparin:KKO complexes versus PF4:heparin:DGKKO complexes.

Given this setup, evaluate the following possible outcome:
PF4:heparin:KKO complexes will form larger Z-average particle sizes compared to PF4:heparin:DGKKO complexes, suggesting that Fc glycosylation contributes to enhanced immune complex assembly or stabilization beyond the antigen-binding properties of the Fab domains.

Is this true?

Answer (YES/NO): NO